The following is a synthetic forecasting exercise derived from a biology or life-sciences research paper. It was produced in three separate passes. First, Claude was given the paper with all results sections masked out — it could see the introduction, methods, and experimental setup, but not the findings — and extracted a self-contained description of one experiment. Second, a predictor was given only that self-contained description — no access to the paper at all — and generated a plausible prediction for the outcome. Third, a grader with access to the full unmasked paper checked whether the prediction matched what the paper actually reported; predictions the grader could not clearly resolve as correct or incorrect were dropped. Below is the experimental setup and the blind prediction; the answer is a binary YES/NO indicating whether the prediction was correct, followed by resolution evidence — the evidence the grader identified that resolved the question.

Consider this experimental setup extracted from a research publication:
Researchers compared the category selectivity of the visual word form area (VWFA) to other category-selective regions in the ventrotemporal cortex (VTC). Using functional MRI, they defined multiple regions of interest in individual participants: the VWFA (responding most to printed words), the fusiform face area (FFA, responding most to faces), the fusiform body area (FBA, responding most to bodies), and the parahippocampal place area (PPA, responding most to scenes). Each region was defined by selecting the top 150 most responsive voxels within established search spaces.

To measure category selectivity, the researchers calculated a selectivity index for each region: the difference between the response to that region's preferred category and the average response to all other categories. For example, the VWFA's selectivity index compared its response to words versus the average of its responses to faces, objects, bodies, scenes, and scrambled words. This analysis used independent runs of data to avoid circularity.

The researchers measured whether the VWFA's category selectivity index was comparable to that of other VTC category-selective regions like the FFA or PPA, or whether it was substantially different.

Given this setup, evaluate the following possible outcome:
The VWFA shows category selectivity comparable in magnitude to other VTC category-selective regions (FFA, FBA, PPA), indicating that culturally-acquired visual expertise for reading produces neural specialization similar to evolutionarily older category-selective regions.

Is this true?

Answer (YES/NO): YES